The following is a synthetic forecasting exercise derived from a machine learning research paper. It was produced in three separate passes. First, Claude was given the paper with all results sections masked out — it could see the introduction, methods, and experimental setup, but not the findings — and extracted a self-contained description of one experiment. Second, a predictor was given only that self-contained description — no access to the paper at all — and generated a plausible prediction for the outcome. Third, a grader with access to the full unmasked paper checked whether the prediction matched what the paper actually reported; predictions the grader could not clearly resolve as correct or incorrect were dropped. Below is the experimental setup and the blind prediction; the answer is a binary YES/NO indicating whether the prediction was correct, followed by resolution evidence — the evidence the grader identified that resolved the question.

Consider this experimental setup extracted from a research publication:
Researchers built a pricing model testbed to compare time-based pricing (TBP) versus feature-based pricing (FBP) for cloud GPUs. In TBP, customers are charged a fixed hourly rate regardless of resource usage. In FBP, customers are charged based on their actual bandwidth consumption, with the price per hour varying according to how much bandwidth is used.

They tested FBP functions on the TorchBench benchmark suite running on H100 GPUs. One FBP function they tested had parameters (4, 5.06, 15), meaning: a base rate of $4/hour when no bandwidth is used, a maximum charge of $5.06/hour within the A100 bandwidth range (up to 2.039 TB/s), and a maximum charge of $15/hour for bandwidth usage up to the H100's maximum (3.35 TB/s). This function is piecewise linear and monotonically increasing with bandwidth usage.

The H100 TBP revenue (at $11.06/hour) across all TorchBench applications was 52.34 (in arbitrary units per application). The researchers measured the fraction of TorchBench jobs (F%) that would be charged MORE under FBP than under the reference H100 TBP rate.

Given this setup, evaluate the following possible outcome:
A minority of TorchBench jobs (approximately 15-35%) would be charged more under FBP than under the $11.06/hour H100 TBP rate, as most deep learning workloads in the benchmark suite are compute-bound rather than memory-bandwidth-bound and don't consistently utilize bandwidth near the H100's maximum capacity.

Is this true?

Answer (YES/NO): NO